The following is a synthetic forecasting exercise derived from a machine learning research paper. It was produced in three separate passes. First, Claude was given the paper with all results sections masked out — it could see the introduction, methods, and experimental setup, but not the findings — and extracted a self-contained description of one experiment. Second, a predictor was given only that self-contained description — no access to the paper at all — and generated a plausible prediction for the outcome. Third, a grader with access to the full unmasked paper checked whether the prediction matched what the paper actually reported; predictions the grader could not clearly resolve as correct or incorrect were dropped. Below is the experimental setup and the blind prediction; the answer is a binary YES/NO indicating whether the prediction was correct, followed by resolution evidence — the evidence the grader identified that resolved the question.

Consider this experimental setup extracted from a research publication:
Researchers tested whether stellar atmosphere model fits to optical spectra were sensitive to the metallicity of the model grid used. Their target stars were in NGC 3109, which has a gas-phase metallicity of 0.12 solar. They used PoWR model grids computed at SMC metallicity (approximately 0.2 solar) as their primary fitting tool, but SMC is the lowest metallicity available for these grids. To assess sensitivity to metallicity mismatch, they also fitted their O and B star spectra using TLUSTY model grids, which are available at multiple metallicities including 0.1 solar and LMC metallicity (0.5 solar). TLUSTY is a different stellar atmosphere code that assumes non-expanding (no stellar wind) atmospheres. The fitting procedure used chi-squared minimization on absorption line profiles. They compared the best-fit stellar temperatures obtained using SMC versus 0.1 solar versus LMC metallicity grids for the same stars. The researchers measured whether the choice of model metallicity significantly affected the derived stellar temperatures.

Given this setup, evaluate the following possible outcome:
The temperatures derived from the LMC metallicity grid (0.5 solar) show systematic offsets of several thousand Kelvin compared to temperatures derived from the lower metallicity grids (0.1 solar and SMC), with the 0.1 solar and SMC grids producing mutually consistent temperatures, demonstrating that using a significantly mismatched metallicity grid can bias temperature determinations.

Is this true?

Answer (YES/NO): NO